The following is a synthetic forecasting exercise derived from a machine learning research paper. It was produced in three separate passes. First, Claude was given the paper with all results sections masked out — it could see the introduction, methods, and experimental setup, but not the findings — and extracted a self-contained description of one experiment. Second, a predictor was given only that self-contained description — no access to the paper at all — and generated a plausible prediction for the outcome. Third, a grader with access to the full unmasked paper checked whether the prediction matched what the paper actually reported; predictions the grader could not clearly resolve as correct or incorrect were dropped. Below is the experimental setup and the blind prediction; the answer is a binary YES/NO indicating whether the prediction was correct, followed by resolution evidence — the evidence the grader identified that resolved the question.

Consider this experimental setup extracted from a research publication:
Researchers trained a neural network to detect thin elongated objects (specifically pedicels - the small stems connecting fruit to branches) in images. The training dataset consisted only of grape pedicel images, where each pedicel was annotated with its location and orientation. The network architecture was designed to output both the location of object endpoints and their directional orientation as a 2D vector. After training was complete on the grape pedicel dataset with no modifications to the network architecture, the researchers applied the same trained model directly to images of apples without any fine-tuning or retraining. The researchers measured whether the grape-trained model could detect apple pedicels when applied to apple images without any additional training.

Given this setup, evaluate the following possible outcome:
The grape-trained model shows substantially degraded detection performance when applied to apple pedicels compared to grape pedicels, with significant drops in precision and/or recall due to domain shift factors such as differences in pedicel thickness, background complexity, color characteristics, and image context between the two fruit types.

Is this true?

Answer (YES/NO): NO